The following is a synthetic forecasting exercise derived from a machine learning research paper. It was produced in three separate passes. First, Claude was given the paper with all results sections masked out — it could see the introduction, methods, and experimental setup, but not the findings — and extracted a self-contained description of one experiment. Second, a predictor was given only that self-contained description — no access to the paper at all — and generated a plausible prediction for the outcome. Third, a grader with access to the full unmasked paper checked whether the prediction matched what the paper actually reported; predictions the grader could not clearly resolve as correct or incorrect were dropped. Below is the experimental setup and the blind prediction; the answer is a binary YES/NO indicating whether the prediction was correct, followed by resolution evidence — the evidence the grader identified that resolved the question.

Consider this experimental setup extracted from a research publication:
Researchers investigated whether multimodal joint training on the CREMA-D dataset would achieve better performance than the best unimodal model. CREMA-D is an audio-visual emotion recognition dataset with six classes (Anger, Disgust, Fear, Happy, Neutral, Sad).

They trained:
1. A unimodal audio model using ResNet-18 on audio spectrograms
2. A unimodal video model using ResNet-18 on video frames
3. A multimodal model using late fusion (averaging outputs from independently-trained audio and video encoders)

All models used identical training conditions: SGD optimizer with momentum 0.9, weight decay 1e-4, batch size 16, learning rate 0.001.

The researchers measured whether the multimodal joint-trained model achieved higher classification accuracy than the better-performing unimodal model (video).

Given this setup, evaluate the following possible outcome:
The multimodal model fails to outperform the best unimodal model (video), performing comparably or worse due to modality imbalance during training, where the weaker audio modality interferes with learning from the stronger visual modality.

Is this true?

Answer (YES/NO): YES